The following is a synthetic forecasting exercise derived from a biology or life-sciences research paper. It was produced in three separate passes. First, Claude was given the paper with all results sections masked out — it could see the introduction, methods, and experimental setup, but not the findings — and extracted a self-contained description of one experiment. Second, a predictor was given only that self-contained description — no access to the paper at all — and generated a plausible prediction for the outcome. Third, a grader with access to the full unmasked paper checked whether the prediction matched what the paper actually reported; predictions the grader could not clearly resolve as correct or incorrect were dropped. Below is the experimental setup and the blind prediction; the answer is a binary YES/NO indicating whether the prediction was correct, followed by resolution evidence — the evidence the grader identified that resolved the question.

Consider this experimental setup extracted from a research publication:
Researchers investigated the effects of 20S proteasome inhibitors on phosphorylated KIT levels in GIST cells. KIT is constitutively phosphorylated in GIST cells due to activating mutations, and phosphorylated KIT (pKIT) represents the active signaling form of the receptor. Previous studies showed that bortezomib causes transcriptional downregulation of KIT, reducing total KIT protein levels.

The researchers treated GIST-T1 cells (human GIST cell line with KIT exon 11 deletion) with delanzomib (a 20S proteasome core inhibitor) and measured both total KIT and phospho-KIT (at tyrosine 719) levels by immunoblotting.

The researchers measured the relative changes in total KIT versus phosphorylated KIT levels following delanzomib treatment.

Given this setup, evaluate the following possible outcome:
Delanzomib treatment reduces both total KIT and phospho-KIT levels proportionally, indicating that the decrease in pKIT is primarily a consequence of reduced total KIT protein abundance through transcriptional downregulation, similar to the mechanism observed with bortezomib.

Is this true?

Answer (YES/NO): YES